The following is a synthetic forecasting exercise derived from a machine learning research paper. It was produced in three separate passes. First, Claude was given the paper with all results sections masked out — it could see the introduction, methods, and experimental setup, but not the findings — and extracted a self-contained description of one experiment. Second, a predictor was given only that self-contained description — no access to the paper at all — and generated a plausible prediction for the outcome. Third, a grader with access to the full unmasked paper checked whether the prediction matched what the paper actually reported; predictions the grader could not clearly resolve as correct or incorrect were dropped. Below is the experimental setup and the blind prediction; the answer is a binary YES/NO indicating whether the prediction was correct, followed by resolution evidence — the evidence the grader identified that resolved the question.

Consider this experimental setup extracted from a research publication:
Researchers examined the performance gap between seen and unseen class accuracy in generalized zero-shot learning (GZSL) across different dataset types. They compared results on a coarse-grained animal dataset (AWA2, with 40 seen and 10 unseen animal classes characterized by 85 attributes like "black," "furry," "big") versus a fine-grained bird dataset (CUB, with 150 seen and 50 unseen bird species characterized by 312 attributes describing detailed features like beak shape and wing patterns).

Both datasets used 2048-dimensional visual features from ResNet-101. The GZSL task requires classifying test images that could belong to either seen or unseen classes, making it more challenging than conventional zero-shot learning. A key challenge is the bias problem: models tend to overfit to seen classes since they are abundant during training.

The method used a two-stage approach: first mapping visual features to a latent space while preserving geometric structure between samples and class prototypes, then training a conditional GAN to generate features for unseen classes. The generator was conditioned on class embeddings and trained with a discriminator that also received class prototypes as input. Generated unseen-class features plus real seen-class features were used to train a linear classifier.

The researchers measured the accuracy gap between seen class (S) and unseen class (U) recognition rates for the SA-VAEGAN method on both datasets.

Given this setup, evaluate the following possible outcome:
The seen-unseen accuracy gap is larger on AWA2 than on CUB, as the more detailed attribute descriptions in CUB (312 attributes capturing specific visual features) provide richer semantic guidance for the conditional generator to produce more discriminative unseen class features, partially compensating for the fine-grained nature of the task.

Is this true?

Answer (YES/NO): YES